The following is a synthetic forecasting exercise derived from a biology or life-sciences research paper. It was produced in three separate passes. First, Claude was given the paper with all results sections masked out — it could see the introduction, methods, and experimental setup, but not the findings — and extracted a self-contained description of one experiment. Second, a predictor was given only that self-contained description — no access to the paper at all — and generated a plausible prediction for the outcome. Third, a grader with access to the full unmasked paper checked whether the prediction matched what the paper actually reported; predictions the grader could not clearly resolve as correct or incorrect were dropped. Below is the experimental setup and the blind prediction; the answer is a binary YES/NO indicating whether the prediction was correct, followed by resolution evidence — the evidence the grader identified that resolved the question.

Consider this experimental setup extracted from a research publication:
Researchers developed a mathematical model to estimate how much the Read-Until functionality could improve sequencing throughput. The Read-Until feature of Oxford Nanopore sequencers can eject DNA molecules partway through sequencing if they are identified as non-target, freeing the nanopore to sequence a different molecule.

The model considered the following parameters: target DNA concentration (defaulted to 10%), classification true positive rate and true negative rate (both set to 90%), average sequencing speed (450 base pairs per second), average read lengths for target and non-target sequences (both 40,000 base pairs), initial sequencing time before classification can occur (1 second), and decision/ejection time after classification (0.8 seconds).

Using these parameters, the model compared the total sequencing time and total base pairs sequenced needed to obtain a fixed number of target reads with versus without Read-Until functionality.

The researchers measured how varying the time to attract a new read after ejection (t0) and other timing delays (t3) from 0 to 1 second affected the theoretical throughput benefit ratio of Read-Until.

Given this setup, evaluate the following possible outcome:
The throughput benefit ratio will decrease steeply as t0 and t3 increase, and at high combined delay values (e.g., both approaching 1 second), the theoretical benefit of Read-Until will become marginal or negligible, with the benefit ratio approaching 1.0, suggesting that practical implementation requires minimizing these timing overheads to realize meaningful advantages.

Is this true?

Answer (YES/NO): NO